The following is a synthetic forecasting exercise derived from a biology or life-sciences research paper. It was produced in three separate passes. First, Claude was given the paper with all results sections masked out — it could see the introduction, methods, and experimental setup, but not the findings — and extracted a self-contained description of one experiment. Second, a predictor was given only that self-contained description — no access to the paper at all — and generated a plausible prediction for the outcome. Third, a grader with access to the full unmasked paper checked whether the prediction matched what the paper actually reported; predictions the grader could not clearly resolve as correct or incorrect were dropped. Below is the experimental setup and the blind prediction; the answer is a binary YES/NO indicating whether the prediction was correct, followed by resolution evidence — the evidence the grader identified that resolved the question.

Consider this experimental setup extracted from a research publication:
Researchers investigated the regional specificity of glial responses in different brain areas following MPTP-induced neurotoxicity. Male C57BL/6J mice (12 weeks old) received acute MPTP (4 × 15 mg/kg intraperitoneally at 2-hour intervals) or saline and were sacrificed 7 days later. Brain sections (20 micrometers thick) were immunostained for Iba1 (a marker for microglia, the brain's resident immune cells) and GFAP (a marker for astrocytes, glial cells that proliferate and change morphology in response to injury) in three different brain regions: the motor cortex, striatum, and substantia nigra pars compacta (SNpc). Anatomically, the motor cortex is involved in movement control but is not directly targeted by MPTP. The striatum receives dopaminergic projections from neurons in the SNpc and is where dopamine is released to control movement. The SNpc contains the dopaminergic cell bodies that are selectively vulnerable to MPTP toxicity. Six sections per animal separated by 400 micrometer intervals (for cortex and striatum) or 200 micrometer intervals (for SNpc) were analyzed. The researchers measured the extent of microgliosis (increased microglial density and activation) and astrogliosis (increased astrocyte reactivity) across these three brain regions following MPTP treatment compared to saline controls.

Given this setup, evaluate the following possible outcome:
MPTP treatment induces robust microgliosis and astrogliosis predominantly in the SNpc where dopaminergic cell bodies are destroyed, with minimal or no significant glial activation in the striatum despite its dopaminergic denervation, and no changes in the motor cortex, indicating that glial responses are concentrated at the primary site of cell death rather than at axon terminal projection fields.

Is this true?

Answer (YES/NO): NO